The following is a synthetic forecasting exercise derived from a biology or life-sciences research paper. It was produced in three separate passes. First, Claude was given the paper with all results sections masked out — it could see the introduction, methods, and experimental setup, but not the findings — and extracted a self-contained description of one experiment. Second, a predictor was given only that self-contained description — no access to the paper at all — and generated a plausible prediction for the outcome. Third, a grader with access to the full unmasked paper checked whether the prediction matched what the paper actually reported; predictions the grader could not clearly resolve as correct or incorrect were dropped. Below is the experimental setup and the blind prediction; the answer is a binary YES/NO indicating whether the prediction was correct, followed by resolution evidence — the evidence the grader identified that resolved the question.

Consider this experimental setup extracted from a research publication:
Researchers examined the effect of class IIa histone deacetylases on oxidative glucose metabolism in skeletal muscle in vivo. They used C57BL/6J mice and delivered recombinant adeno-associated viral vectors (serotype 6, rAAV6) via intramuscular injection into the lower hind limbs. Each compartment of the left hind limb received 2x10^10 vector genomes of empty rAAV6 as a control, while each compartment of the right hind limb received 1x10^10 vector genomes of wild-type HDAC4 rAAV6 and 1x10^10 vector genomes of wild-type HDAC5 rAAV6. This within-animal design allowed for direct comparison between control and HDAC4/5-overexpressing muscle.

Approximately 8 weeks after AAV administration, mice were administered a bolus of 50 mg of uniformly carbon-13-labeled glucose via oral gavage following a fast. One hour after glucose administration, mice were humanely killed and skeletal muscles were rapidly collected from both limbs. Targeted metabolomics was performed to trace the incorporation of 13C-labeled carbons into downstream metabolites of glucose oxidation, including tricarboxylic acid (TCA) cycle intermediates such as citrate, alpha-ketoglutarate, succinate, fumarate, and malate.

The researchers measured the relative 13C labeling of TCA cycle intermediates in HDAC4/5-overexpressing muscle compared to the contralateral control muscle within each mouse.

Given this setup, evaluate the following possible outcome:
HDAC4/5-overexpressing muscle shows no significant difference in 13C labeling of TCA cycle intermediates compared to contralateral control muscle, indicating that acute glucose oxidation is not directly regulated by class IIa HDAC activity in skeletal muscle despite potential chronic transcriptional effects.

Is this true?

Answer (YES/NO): NO